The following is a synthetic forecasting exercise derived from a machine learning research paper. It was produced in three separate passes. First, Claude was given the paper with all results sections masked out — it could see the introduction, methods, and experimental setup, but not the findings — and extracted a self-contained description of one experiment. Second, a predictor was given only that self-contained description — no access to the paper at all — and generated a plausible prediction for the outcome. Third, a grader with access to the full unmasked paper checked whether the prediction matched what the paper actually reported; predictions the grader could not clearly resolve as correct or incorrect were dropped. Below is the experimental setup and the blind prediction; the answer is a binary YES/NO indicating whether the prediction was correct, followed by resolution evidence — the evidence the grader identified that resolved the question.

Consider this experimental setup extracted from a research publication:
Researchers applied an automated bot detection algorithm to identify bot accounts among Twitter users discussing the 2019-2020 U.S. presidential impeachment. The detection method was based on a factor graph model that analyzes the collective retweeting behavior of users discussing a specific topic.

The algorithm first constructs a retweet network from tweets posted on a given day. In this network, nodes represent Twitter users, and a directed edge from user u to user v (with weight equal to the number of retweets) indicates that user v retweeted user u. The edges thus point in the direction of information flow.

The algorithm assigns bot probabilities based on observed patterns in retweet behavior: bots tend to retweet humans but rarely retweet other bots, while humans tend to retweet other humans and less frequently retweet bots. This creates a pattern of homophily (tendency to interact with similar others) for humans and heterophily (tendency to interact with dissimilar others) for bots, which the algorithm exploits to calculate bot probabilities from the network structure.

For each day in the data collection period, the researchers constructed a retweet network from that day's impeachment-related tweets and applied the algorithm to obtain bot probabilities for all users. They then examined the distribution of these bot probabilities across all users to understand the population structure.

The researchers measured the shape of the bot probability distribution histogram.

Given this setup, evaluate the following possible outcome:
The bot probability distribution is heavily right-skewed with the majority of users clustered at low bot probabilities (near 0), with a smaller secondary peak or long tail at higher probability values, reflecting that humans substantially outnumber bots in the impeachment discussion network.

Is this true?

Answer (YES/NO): NO